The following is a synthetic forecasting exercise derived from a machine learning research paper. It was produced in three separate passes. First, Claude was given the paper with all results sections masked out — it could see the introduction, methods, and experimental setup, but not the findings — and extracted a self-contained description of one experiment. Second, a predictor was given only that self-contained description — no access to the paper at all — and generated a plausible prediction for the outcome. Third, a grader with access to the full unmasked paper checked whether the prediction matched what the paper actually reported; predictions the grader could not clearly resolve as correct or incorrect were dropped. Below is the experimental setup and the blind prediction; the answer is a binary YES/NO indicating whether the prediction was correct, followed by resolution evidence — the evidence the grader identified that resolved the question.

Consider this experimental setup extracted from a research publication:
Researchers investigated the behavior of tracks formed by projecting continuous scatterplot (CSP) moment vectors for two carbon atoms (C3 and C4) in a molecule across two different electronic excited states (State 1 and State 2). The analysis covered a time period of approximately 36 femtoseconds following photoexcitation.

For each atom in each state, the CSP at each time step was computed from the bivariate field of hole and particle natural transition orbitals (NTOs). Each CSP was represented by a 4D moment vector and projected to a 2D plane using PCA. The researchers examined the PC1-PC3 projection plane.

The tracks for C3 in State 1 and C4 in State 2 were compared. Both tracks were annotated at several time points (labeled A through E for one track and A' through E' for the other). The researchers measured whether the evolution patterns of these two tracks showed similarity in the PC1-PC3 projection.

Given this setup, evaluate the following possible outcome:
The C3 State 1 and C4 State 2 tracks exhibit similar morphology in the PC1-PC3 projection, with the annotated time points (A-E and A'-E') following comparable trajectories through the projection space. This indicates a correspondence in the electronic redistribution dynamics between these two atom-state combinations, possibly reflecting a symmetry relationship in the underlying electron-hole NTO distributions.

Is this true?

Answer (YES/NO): YES